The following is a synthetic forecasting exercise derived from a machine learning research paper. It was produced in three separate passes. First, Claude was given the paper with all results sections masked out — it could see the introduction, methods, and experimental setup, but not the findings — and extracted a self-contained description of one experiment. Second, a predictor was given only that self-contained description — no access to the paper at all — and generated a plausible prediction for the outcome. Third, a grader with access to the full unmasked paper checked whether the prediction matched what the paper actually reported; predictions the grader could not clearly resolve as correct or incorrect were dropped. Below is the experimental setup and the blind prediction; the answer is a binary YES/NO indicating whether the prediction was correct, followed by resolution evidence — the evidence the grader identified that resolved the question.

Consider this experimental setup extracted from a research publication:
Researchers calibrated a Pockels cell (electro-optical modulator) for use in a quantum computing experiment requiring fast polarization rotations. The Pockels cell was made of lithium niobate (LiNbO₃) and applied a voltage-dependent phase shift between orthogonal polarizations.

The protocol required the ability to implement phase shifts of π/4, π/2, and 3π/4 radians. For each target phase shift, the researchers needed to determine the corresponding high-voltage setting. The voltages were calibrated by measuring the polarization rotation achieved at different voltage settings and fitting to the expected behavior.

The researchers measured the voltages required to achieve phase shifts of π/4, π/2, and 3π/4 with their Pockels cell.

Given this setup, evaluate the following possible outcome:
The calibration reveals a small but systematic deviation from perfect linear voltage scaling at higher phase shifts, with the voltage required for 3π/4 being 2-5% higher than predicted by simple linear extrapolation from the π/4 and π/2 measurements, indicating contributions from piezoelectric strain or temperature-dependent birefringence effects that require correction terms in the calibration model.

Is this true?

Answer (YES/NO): NO